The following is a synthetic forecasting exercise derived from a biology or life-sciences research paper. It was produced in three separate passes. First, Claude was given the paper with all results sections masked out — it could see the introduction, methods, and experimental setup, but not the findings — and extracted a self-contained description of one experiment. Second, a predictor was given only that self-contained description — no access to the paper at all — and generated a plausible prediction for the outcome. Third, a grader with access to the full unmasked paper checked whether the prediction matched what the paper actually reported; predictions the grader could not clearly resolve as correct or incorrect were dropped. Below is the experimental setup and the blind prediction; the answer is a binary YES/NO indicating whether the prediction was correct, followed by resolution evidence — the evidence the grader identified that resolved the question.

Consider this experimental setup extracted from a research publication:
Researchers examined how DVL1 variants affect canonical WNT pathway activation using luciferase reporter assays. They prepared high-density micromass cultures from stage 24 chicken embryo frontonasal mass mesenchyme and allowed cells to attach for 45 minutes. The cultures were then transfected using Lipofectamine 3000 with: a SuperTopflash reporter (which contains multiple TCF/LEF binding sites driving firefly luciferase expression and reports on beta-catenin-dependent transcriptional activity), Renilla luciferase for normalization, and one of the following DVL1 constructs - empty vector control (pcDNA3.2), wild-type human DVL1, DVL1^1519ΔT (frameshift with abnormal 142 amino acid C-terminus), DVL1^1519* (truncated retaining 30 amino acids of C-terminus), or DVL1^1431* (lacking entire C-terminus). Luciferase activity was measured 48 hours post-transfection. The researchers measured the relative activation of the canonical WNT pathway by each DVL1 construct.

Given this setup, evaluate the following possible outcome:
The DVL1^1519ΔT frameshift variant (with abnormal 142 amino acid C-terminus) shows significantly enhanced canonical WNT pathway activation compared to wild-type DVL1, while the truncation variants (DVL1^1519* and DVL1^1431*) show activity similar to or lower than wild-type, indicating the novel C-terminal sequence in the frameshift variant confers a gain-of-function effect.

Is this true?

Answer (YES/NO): NO